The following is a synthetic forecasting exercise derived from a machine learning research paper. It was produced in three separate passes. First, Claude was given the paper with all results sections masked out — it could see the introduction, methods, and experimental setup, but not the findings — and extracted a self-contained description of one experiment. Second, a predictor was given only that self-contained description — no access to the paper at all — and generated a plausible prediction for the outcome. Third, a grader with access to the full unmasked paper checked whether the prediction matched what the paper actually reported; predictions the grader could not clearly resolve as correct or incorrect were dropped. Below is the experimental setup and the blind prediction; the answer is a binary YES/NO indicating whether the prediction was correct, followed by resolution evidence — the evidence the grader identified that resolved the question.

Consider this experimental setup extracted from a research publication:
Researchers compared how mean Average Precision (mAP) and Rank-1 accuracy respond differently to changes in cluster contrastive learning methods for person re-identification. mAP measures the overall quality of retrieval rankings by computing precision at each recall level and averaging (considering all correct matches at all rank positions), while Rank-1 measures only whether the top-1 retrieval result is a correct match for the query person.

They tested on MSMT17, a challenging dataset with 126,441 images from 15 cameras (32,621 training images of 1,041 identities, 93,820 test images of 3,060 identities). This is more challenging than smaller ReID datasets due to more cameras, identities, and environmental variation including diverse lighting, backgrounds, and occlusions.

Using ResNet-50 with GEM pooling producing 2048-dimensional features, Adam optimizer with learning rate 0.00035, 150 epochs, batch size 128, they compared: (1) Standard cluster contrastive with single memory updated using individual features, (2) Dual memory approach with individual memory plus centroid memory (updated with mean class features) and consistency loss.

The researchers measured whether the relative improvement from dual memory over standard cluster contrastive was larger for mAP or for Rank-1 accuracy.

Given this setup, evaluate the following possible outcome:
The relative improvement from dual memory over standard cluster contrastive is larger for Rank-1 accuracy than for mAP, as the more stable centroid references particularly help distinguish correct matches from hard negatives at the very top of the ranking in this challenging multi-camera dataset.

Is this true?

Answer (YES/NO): NO